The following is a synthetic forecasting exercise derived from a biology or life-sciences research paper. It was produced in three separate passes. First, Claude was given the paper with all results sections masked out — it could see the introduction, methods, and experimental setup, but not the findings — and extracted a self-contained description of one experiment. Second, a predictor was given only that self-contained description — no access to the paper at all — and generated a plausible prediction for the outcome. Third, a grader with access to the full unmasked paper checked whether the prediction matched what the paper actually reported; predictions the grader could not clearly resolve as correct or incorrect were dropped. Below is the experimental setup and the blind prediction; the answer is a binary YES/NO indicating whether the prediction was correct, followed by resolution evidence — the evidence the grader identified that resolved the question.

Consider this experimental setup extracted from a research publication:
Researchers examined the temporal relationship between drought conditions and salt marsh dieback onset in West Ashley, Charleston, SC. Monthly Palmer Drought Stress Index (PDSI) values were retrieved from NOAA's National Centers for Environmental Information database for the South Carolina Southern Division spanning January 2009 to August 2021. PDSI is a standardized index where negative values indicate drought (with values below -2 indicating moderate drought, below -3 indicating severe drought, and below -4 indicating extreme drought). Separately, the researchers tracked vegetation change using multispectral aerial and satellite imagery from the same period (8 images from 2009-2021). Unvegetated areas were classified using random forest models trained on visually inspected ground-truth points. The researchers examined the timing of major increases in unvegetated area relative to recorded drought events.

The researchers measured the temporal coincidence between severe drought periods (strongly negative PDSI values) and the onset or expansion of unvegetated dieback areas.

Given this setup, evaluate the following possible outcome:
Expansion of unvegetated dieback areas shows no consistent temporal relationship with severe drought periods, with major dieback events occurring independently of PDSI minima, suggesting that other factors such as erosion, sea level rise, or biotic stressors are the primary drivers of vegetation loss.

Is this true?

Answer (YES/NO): NO